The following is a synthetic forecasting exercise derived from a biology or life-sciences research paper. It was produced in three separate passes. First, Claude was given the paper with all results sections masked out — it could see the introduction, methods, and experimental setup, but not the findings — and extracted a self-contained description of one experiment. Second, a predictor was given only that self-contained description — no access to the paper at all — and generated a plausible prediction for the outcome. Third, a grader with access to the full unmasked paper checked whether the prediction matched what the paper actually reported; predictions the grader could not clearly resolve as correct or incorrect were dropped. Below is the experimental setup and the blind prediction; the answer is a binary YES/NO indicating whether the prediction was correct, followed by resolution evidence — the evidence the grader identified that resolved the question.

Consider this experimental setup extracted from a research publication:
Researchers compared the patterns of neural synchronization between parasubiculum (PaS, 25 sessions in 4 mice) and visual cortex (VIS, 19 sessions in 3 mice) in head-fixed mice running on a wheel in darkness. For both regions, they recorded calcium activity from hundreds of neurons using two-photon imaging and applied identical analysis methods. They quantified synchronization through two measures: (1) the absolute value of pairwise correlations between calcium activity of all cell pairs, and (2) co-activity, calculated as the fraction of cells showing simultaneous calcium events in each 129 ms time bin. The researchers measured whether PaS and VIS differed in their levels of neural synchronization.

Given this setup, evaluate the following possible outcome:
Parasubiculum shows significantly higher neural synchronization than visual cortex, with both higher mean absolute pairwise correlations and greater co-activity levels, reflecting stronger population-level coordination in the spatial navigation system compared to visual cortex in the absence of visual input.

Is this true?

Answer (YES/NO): NO